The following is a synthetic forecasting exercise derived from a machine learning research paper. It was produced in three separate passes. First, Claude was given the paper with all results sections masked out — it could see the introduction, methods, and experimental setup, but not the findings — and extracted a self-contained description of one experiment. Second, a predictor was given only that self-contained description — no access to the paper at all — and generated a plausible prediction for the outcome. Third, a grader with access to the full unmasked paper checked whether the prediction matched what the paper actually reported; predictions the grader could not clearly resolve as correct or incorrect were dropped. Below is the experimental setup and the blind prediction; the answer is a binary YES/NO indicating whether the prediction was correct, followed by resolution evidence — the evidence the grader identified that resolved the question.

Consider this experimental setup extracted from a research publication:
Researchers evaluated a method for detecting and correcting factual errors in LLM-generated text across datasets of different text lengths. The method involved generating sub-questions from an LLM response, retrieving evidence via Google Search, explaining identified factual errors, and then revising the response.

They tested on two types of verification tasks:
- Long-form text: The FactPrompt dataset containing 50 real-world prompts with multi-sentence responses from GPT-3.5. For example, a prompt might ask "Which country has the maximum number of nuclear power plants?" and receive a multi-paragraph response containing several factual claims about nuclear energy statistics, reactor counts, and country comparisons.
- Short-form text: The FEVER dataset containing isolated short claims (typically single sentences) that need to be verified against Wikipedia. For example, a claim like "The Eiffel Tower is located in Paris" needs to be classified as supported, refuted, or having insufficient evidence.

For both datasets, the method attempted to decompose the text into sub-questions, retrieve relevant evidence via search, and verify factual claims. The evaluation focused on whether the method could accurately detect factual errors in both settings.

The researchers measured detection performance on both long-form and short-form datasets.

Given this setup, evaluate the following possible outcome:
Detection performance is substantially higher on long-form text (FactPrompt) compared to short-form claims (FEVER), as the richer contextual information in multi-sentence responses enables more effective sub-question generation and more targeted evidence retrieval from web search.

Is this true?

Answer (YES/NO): YES